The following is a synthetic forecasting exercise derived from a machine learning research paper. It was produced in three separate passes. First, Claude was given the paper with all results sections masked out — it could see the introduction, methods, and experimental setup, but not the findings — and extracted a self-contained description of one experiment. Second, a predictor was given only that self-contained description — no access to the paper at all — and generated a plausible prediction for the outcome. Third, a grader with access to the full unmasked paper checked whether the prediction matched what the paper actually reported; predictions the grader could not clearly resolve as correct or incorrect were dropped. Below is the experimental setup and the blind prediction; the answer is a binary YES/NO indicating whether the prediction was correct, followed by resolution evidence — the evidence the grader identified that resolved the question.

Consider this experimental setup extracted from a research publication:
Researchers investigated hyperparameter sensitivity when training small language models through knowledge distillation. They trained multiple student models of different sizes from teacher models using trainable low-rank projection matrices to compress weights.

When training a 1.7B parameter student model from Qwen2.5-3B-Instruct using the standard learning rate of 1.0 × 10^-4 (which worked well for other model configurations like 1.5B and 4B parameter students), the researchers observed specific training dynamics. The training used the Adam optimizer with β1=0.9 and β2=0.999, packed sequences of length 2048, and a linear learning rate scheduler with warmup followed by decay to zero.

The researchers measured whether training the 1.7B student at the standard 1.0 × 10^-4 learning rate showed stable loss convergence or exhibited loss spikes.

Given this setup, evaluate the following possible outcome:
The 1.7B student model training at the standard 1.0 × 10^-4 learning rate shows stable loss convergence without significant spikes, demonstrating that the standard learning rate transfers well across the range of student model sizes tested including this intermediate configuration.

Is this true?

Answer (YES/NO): NO